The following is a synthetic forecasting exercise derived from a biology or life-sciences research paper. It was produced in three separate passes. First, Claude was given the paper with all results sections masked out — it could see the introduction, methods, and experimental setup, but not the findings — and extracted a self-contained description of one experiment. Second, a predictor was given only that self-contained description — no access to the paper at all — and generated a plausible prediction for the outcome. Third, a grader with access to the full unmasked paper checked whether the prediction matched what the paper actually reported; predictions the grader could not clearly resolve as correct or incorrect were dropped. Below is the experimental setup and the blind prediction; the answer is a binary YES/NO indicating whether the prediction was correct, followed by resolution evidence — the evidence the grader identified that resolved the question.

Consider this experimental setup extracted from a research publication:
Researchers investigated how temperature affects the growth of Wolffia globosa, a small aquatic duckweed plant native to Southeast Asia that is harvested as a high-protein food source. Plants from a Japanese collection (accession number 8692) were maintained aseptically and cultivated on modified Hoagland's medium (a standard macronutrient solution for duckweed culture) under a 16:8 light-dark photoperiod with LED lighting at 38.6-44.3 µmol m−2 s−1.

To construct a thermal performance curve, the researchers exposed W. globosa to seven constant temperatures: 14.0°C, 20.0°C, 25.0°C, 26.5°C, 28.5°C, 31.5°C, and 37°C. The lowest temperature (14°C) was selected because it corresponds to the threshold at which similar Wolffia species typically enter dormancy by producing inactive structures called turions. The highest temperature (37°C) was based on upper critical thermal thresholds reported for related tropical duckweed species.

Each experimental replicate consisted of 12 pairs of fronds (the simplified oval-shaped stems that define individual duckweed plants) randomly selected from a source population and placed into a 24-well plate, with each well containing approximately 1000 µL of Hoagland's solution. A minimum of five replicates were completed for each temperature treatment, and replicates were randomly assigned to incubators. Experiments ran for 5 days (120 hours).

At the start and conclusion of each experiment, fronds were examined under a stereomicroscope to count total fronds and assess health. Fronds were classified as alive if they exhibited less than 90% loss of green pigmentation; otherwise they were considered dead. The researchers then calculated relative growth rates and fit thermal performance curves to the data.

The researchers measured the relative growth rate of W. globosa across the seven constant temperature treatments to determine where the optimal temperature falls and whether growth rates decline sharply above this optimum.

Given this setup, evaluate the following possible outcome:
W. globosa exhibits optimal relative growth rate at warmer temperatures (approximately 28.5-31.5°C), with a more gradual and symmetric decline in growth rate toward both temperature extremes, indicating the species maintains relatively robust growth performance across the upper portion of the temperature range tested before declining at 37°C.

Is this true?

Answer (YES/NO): NO